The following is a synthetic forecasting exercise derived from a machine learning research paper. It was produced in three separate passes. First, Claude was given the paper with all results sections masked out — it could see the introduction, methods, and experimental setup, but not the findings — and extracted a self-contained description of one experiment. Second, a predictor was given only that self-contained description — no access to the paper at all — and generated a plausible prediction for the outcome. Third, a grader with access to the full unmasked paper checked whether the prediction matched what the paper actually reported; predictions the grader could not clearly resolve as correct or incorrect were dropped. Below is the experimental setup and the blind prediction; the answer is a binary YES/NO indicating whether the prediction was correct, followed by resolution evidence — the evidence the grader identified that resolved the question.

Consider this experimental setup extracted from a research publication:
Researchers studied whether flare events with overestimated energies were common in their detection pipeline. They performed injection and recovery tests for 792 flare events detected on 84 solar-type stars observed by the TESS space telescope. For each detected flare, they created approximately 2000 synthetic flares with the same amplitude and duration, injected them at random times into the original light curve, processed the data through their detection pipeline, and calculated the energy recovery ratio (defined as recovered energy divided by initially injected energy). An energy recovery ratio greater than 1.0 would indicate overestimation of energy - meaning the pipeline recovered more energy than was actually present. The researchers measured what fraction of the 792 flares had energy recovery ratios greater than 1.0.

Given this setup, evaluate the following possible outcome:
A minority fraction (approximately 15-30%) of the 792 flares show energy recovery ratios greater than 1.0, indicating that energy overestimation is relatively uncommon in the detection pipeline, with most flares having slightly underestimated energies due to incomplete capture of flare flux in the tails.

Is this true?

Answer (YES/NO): NO